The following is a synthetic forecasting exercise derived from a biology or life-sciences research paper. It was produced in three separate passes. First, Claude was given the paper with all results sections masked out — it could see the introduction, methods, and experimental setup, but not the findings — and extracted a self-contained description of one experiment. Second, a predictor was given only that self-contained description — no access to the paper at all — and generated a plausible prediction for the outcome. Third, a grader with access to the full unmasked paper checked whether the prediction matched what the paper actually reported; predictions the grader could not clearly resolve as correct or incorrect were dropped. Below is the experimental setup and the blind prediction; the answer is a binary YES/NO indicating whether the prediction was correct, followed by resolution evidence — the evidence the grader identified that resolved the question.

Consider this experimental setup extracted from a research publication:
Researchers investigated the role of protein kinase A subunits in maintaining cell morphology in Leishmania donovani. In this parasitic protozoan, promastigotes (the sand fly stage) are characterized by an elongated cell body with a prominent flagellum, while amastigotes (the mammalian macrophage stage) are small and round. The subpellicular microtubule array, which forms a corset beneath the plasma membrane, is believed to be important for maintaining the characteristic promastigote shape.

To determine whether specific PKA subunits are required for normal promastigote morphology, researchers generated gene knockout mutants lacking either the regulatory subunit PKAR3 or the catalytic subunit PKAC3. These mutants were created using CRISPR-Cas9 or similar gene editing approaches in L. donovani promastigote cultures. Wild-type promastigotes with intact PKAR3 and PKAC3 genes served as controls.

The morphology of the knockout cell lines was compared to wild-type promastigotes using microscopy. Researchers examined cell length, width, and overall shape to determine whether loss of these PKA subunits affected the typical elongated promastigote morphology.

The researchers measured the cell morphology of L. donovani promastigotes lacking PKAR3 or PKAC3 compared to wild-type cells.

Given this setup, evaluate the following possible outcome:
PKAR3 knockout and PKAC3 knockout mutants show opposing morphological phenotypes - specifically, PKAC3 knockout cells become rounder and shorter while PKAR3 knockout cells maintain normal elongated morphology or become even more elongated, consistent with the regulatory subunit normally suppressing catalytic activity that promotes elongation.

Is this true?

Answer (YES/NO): NO